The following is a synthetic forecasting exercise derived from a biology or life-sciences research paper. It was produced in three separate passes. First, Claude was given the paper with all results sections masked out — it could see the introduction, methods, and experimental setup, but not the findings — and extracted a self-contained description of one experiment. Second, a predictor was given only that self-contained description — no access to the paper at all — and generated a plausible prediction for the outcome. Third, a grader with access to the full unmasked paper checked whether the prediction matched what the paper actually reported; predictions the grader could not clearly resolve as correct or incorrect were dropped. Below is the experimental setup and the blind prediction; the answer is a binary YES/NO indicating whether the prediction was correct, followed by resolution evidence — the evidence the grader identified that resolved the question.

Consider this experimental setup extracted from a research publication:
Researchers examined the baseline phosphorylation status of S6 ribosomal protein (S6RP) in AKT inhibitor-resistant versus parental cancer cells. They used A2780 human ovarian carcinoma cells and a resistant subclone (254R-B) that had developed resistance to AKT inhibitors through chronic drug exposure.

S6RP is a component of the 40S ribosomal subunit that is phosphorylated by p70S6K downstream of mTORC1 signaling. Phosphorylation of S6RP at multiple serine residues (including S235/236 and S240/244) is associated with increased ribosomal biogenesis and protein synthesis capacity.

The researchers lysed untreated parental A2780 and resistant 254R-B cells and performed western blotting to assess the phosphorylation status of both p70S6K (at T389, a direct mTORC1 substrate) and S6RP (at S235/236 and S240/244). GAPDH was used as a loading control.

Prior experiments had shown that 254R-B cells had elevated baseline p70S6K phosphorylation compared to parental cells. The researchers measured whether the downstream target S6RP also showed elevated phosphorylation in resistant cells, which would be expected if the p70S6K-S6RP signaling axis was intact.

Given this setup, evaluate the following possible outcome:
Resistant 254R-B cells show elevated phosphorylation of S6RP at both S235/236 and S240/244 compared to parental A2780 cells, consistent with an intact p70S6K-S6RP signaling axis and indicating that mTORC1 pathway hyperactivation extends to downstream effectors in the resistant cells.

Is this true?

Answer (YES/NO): NO